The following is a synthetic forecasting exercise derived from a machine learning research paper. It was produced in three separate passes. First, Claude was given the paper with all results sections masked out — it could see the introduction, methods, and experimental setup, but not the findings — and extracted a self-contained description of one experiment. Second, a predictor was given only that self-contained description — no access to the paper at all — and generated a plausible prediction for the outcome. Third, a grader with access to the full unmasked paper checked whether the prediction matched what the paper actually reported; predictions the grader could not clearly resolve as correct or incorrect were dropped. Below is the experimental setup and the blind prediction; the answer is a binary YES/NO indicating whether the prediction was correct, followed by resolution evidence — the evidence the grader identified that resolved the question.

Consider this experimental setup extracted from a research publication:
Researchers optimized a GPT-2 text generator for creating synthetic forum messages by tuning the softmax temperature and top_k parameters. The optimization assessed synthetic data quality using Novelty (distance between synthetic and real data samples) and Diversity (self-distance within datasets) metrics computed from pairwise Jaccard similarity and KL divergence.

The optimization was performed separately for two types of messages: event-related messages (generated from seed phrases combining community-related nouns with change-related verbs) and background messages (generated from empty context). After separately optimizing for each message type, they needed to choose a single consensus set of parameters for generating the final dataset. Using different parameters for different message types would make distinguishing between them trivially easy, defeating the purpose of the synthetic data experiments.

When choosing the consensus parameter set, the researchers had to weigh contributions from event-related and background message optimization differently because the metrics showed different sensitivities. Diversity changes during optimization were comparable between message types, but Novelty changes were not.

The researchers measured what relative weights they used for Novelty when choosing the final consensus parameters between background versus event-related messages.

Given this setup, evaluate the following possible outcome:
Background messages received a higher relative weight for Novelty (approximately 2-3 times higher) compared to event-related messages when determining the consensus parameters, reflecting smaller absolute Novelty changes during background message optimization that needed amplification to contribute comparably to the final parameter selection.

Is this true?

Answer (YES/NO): NO